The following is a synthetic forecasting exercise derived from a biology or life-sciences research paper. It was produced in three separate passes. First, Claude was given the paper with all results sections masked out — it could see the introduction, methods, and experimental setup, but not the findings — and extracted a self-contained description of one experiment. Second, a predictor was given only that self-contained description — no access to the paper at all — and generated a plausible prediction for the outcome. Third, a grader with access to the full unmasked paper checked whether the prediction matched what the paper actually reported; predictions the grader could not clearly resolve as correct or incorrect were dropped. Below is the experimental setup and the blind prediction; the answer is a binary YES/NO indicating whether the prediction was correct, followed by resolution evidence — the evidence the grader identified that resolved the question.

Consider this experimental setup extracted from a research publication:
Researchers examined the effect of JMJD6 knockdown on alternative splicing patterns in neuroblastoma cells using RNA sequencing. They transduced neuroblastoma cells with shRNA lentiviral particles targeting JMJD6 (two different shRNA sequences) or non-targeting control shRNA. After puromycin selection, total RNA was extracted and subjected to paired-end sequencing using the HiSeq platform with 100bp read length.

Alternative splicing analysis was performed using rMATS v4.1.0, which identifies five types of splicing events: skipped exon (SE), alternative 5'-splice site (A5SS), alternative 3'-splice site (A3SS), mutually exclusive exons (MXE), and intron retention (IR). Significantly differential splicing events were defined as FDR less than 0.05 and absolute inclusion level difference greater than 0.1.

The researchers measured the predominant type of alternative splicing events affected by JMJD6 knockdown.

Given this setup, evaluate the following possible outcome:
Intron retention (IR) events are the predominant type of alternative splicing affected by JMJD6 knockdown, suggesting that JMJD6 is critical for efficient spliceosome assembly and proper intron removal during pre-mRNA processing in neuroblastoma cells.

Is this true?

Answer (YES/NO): NO